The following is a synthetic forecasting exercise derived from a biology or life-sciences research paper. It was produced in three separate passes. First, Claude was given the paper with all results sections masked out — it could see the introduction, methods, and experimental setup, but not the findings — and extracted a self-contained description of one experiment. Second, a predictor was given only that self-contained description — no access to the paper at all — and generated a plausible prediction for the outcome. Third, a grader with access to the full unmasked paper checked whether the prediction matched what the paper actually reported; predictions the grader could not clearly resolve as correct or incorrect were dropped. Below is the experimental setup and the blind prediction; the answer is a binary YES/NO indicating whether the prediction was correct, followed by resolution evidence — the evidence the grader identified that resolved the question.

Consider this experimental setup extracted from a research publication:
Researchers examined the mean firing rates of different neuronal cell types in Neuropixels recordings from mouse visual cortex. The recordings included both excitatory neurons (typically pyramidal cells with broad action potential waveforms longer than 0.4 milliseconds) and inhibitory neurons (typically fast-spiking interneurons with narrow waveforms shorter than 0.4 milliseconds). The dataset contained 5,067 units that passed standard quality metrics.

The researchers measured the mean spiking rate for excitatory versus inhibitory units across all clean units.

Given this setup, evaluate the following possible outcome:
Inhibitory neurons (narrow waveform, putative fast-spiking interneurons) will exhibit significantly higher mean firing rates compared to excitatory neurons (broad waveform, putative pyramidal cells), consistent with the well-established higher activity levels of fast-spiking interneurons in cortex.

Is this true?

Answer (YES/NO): YES